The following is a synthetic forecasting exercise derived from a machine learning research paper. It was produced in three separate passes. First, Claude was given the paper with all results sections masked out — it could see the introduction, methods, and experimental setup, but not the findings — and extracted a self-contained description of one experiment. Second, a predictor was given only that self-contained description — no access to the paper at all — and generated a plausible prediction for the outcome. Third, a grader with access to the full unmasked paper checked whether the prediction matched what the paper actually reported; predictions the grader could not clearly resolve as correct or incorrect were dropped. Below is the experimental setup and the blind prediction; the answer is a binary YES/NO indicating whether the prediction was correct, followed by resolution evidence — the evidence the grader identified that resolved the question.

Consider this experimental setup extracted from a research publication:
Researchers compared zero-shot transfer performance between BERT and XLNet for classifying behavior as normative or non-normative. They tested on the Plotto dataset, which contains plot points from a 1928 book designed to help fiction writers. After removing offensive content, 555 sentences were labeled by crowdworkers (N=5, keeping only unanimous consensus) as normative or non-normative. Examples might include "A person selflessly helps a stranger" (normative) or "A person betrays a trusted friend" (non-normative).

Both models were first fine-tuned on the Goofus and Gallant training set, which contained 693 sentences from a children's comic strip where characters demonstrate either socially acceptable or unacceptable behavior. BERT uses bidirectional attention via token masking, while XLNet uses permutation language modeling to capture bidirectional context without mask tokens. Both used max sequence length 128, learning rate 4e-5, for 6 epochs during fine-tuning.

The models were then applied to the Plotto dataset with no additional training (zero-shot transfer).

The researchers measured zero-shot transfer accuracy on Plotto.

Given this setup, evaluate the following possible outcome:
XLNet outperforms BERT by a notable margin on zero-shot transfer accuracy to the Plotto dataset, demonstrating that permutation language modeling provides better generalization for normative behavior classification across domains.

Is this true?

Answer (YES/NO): NO